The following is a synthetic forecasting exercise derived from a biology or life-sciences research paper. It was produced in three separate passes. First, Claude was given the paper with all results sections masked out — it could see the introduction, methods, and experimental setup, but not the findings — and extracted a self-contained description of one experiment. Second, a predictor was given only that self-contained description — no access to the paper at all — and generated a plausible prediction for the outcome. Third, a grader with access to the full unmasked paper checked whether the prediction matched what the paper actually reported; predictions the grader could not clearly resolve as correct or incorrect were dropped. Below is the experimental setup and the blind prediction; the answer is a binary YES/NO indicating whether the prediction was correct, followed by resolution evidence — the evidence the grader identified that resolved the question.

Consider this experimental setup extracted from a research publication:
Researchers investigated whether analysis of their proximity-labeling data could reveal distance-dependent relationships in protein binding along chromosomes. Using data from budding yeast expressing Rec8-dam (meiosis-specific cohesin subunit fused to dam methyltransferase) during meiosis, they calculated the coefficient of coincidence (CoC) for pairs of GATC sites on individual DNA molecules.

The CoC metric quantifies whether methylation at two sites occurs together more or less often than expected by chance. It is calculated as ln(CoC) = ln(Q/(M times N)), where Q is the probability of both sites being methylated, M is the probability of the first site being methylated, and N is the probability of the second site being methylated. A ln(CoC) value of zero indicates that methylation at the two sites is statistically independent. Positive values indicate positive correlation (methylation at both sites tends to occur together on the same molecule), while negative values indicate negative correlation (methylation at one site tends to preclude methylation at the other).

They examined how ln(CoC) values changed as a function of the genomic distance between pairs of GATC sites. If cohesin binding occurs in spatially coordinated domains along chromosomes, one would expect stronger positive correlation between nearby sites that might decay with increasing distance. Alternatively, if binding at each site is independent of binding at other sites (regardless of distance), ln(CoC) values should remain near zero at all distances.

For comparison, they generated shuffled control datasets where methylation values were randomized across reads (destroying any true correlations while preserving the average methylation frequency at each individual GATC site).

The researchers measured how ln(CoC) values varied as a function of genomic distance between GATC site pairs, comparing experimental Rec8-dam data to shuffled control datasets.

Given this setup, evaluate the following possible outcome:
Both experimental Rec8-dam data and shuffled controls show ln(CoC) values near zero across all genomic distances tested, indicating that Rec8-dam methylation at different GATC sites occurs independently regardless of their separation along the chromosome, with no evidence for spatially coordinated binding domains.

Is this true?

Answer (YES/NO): NO